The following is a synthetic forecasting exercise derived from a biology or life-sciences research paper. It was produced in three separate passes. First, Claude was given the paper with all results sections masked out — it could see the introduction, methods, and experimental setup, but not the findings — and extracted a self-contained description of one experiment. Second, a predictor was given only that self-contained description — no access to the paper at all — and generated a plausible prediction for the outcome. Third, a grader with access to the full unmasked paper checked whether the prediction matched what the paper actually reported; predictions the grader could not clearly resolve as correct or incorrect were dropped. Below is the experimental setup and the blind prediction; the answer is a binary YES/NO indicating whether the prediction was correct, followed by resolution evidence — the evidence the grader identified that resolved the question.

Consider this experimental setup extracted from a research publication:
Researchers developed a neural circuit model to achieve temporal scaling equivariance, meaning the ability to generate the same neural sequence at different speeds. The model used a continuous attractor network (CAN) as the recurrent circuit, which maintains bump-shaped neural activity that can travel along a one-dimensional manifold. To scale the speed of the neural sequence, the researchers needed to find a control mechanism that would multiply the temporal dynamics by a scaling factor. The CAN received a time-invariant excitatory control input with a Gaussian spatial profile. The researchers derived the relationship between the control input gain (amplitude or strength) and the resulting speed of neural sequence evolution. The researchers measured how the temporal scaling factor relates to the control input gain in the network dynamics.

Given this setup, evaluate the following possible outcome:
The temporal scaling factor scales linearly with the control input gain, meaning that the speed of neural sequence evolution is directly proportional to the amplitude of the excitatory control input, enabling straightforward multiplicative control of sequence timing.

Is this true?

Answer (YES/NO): YES